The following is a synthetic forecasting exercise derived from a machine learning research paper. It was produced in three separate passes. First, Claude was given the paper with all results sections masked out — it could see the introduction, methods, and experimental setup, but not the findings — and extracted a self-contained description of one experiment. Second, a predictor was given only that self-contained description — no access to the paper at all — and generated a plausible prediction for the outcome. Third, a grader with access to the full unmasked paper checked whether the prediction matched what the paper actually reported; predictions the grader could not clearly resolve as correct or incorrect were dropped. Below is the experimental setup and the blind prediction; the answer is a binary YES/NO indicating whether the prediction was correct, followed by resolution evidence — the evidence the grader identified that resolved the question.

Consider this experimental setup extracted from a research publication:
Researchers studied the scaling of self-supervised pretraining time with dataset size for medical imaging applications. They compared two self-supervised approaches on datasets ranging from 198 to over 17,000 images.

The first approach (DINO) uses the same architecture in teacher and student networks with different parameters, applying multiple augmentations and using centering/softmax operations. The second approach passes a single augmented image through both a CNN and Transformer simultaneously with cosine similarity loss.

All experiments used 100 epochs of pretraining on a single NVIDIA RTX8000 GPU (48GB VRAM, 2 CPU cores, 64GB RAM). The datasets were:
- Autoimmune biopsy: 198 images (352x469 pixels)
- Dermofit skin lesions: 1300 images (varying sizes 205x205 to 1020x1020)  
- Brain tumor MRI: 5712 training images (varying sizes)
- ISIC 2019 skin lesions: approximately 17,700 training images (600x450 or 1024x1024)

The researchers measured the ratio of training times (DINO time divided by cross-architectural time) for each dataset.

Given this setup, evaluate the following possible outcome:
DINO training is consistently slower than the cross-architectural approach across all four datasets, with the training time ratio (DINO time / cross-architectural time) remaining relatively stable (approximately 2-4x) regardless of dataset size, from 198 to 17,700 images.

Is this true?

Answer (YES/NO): YES